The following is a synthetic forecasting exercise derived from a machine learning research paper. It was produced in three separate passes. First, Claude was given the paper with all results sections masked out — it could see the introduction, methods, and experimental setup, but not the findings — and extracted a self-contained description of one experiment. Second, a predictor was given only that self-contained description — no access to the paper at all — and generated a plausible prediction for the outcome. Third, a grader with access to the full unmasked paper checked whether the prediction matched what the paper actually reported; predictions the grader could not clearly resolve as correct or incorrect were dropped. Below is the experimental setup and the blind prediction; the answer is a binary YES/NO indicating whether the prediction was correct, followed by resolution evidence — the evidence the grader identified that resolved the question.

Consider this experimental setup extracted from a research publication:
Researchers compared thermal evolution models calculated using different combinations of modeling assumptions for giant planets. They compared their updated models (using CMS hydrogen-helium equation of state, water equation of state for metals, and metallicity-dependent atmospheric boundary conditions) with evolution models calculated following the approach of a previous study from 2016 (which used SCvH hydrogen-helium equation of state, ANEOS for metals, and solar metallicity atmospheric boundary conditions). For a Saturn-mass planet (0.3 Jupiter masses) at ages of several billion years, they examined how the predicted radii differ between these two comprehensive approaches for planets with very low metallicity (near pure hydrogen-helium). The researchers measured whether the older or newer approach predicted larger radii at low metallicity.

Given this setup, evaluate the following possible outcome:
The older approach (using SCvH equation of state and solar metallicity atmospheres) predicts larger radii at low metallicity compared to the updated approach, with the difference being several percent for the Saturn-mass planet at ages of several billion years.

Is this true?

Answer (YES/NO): YES